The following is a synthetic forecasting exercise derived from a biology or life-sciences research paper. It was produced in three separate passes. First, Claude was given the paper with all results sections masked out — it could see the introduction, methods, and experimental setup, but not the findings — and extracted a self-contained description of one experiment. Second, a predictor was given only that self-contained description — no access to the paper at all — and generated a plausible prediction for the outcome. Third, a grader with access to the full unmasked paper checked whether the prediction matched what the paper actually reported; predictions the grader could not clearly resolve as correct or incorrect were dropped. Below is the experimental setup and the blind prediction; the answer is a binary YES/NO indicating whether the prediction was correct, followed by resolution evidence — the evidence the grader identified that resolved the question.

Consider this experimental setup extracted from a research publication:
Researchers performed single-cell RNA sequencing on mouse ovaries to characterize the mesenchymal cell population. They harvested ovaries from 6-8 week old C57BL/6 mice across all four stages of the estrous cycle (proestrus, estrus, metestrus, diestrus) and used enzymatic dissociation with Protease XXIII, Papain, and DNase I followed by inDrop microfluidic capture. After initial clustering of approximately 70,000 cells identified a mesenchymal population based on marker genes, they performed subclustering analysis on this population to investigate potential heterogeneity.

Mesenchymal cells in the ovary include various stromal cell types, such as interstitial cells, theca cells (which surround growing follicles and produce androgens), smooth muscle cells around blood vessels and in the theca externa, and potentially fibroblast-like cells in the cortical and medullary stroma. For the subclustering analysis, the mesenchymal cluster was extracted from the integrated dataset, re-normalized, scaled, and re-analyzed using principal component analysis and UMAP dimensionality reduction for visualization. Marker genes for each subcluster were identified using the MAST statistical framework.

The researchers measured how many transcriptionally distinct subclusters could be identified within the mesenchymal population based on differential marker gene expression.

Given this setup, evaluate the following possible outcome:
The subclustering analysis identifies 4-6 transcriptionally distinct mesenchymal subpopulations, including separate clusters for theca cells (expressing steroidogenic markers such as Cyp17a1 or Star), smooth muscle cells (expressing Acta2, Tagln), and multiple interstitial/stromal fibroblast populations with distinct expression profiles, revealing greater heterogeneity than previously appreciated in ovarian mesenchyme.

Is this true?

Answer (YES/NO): YES